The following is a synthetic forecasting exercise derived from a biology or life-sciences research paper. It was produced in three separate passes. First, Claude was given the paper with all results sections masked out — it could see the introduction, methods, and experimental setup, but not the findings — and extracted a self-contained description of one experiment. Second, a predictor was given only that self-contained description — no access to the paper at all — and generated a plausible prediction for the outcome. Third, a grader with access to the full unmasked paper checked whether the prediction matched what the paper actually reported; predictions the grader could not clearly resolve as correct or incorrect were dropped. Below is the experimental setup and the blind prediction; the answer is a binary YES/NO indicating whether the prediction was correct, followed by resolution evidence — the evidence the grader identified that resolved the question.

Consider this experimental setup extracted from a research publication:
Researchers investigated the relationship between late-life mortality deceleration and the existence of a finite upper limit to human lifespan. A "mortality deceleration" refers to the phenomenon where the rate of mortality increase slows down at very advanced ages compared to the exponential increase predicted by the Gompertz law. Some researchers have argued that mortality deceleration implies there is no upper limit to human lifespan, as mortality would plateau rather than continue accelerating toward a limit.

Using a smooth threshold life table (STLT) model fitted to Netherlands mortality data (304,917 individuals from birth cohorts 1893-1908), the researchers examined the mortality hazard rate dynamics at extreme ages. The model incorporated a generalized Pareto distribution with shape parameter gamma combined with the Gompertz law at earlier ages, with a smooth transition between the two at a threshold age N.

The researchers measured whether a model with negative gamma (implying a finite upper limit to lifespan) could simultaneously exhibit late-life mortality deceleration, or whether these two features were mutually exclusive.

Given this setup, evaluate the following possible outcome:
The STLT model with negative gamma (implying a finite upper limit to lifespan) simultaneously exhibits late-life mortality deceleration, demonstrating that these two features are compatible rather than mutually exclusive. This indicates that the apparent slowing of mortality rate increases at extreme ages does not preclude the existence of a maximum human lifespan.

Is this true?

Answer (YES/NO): YES